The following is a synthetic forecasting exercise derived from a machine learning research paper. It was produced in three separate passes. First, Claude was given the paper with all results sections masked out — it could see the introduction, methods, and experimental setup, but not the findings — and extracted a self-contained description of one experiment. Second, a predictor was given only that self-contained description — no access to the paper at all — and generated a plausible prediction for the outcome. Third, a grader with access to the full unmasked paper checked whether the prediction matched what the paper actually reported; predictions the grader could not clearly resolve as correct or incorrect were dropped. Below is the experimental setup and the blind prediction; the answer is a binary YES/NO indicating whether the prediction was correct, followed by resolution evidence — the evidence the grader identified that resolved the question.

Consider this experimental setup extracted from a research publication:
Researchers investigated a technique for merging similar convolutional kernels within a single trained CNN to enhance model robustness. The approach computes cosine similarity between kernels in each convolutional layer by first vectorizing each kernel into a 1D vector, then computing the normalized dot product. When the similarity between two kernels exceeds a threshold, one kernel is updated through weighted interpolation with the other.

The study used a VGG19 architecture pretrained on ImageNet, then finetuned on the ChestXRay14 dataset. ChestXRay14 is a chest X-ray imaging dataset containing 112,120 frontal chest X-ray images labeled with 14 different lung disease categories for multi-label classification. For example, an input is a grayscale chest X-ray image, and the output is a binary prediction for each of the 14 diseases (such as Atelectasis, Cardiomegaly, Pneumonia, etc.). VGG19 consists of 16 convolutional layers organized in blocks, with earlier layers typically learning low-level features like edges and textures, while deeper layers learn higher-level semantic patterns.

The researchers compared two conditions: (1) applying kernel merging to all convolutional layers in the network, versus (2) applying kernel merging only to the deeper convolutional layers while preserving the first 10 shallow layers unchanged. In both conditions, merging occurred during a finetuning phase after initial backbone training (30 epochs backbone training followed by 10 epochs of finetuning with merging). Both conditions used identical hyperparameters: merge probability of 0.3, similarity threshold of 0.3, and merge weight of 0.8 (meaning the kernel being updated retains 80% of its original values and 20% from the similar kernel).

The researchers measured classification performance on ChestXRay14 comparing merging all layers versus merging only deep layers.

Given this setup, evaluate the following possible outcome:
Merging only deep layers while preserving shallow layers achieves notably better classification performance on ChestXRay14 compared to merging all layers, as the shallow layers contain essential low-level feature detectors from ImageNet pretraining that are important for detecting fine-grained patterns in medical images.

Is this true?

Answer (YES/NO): YES